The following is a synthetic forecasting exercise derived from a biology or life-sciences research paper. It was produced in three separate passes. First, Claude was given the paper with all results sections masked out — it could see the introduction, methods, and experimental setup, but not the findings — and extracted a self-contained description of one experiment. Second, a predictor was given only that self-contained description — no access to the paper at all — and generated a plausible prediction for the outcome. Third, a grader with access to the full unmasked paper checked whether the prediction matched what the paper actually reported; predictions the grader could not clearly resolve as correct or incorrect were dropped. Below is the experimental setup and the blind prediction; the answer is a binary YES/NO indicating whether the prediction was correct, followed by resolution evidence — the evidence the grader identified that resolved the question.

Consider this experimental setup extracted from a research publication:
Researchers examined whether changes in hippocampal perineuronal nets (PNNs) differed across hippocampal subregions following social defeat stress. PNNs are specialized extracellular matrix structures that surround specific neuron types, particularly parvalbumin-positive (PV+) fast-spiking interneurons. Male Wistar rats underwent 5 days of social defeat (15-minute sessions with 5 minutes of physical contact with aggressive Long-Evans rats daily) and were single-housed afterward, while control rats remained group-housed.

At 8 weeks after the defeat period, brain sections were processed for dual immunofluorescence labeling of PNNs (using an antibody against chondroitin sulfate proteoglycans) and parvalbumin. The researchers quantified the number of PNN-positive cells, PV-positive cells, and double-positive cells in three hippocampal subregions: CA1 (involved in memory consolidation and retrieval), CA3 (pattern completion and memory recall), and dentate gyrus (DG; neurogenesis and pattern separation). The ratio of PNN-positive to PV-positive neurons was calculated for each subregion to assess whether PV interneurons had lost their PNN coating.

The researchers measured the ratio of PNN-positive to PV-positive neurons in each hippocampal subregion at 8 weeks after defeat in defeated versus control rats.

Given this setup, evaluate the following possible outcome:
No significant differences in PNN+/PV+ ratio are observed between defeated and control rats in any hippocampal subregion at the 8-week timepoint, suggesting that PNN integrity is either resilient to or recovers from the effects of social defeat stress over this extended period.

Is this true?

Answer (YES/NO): NO